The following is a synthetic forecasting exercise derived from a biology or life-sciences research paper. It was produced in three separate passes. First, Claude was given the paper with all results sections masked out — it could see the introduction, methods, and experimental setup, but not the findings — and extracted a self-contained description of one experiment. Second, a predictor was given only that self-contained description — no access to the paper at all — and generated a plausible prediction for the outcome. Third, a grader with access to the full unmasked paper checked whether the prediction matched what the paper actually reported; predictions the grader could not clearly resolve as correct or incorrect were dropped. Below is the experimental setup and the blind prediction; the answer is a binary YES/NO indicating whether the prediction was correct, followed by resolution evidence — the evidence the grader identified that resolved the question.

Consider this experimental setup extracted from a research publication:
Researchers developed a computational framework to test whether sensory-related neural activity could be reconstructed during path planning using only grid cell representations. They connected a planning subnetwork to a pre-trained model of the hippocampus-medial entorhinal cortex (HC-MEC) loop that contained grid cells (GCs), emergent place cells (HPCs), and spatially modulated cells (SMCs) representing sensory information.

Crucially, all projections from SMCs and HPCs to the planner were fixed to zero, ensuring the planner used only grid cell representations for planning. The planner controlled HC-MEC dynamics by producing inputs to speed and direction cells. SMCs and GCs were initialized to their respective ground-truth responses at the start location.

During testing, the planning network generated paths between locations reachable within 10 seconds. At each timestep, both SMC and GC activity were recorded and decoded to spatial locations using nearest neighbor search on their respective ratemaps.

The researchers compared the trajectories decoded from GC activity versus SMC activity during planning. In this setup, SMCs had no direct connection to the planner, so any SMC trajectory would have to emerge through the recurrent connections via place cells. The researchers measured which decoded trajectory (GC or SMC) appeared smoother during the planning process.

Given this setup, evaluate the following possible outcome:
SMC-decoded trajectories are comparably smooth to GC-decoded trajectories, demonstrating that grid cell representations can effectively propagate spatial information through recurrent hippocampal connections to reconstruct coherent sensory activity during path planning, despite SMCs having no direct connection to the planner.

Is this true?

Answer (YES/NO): NO